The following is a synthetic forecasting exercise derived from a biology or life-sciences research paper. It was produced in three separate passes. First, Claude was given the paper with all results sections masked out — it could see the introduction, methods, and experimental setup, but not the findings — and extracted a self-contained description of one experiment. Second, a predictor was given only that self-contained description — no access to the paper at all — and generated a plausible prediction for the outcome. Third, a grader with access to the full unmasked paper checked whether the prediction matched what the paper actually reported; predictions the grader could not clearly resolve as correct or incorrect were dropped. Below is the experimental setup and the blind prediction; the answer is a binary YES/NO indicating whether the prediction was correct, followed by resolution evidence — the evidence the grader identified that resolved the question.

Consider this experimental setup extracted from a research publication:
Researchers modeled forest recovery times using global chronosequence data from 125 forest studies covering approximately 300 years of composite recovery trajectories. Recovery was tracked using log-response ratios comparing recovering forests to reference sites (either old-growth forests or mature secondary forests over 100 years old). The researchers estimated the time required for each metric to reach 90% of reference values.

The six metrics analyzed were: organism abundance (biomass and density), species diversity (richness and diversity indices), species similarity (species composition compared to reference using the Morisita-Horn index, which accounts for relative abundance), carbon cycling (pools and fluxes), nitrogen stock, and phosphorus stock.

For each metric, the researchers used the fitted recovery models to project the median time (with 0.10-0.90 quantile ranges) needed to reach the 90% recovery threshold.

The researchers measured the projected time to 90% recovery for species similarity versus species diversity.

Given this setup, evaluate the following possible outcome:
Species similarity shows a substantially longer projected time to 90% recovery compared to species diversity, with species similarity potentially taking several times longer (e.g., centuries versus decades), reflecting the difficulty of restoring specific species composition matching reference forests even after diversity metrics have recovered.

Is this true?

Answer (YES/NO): YES